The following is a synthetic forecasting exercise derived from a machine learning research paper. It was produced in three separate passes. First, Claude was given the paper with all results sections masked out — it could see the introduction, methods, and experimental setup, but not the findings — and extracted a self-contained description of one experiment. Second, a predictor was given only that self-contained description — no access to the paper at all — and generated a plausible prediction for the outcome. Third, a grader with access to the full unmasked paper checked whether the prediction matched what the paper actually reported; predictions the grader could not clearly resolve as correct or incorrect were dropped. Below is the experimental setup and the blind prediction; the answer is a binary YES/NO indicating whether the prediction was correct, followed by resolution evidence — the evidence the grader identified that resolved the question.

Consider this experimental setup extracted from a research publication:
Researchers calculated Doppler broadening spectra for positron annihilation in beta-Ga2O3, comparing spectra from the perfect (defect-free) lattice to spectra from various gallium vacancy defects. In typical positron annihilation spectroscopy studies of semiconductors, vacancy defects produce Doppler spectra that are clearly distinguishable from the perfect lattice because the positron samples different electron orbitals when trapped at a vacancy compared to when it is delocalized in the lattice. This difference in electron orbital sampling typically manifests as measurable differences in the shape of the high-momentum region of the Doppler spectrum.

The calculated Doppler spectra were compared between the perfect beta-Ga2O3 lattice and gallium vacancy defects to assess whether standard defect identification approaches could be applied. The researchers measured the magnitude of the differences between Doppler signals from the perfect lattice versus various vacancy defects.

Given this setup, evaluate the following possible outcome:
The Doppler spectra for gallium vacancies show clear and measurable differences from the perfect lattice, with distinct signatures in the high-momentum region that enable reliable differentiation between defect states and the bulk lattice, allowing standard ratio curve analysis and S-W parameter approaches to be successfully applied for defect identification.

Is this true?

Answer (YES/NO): NO